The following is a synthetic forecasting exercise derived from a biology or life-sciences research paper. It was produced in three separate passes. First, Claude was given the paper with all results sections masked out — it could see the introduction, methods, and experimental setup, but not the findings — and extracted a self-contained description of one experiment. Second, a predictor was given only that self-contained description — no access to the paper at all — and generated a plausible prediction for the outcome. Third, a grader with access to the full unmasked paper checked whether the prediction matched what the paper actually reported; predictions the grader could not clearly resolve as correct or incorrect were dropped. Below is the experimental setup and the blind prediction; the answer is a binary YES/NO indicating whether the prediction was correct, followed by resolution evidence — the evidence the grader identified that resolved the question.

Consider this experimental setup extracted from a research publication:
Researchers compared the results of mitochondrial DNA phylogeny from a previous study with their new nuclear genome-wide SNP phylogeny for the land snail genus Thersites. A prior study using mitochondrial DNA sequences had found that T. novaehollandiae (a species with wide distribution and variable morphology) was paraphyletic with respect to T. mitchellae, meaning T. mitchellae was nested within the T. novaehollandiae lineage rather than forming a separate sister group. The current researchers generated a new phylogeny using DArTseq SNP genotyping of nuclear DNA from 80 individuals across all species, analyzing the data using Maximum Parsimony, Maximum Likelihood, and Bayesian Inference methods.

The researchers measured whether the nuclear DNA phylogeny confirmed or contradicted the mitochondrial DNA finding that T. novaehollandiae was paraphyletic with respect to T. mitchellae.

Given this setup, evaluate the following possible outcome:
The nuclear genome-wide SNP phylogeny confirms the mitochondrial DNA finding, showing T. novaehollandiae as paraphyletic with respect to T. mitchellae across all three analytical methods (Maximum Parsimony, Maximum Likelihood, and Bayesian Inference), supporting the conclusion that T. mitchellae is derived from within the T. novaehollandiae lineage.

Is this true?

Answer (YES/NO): YES